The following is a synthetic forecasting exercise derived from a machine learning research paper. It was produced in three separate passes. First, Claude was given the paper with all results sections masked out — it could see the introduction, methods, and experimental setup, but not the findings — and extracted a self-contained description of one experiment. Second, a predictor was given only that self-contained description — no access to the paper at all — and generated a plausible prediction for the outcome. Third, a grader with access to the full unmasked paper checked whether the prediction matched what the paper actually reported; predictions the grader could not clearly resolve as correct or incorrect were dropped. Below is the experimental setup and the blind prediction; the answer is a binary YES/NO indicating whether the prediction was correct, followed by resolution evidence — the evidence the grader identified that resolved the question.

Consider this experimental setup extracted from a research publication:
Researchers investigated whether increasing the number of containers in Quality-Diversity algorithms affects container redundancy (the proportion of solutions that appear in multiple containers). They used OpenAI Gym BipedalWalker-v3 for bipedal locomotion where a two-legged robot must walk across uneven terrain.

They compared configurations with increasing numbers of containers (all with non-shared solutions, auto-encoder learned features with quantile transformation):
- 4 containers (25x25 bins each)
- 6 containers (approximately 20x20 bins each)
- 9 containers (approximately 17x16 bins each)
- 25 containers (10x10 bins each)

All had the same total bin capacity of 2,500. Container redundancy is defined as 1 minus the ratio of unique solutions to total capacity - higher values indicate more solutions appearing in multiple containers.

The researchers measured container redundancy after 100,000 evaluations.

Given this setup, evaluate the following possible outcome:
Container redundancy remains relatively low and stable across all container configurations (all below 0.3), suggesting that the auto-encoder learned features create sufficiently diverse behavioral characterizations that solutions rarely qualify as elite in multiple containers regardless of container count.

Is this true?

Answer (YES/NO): NO